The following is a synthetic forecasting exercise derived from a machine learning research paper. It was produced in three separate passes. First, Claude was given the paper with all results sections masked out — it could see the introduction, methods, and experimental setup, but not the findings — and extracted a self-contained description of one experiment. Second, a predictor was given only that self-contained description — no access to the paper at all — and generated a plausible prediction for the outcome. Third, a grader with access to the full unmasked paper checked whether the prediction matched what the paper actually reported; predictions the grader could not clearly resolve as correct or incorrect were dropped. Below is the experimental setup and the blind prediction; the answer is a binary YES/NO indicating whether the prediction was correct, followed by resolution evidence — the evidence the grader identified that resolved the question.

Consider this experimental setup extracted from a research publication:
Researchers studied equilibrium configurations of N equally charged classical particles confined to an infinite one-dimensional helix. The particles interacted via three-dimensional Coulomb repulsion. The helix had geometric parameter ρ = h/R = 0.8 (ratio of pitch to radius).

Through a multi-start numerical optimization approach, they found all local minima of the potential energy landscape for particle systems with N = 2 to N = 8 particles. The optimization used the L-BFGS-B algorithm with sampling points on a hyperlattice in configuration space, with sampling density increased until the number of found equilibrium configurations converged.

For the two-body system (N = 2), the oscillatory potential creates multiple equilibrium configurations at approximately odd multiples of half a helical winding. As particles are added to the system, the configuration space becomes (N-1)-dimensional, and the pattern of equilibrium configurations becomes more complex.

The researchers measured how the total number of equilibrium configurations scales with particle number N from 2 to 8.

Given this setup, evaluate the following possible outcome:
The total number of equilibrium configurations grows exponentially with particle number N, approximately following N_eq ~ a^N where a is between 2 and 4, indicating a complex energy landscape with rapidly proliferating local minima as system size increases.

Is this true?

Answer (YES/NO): NO